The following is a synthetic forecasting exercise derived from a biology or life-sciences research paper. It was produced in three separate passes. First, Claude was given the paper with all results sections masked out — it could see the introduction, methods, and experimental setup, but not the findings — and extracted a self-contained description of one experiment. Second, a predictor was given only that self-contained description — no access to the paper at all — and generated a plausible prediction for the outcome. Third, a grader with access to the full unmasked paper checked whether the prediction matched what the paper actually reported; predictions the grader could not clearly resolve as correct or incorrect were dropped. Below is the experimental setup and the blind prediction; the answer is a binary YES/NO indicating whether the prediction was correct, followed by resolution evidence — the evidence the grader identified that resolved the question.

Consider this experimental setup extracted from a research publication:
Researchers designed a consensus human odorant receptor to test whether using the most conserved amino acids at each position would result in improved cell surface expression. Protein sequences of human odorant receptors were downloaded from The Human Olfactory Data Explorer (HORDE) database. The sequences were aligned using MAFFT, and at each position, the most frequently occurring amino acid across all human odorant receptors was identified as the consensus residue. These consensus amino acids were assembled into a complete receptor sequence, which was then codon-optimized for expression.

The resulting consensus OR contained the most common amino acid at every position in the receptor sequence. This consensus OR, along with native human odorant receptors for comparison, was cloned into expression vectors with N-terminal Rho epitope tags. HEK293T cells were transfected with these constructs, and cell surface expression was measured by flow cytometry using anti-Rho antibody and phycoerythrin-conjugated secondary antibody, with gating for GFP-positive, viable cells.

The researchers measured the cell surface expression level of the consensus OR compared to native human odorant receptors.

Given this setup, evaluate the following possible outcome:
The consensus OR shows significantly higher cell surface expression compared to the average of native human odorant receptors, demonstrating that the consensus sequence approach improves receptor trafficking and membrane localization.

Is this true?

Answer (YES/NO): YES